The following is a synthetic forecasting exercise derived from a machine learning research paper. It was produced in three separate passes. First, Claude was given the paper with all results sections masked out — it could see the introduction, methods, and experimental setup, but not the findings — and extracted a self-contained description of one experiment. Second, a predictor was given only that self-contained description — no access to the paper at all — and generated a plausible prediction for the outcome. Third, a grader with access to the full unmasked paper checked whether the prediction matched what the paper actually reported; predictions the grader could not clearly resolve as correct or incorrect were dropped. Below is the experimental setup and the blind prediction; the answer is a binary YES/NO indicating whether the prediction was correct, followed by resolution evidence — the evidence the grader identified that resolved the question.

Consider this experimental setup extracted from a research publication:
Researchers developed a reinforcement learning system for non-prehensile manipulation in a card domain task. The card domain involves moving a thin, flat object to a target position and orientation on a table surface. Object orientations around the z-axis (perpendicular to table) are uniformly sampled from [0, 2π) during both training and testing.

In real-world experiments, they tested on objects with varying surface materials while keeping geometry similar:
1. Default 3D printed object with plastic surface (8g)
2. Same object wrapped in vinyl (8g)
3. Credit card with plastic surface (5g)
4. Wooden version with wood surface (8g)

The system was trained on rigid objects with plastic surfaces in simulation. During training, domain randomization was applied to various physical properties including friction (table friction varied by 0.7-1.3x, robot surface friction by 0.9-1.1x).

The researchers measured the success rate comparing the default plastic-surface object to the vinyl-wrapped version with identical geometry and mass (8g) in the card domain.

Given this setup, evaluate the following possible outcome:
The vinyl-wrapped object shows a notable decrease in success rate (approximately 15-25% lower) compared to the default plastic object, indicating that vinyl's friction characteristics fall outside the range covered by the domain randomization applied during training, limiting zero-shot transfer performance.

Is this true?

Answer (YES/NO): NO